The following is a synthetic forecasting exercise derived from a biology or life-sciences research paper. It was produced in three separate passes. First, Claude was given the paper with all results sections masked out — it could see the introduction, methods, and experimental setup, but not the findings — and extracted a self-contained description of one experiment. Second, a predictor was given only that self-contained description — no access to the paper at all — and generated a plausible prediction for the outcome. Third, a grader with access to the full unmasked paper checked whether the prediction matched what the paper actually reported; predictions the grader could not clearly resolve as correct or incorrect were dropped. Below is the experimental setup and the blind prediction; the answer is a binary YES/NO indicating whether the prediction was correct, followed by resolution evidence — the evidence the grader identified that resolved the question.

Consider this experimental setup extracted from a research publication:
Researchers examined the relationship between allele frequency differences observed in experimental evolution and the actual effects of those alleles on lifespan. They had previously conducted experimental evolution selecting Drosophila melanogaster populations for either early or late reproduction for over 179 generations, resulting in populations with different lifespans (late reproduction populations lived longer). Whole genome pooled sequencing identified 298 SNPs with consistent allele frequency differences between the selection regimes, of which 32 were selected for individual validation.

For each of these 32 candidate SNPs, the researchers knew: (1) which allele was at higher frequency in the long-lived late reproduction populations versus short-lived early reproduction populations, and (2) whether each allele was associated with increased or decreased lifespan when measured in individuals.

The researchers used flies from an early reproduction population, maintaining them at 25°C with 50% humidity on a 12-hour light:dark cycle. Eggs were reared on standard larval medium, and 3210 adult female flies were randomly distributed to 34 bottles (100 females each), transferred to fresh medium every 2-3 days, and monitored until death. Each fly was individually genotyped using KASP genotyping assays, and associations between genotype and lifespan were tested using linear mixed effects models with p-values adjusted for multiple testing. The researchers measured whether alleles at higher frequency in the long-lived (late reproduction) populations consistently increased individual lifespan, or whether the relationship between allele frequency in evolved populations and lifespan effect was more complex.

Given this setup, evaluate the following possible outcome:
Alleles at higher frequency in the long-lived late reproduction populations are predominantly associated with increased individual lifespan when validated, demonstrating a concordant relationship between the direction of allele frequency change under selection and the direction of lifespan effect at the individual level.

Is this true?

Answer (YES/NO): NO